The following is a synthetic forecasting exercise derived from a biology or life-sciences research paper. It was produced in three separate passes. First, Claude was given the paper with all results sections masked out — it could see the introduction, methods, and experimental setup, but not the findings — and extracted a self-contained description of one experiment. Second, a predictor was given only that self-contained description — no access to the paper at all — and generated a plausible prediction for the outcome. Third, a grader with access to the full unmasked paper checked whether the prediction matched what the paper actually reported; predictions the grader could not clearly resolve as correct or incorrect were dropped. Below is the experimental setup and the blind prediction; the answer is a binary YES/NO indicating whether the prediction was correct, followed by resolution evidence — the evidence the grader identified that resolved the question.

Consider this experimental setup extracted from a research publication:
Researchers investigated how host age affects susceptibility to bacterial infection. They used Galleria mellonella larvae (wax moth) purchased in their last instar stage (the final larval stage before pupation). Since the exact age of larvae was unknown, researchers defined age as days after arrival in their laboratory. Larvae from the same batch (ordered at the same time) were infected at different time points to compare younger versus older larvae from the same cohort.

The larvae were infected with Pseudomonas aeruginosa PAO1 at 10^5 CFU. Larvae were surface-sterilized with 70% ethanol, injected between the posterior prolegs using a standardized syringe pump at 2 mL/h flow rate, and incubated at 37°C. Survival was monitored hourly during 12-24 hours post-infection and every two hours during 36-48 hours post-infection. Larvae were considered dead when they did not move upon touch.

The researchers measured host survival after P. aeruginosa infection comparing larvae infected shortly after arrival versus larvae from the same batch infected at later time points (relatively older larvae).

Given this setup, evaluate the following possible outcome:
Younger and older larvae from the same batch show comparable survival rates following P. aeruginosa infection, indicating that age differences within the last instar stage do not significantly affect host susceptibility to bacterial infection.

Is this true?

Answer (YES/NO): YES